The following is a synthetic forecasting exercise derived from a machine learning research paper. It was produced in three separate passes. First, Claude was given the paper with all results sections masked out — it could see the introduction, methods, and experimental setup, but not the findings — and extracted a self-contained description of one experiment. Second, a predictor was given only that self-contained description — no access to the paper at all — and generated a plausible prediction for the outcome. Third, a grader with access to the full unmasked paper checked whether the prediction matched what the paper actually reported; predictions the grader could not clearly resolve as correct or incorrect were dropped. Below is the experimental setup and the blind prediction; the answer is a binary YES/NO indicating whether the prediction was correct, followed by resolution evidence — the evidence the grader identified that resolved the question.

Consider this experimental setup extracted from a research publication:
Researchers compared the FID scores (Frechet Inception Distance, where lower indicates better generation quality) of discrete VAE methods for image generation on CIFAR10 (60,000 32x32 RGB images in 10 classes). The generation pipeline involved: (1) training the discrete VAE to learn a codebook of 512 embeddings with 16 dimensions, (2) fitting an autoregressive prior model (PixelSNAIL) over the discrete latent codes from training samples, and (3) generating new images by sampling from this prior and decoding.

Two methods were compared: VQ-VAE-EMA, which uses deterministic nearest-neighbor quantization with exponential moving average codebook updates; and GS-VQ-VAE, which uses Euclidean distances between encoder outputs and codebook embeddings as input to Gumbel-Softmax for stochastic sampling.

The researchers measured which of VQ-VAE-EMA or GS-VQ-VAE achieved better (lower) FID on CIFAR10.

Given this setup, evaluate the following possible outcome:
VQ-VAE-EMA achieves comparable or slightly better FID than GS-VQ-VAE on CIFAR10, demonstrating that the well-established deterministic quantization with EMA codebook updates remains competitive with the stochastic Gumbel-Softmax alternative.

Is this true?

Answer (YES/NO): YES